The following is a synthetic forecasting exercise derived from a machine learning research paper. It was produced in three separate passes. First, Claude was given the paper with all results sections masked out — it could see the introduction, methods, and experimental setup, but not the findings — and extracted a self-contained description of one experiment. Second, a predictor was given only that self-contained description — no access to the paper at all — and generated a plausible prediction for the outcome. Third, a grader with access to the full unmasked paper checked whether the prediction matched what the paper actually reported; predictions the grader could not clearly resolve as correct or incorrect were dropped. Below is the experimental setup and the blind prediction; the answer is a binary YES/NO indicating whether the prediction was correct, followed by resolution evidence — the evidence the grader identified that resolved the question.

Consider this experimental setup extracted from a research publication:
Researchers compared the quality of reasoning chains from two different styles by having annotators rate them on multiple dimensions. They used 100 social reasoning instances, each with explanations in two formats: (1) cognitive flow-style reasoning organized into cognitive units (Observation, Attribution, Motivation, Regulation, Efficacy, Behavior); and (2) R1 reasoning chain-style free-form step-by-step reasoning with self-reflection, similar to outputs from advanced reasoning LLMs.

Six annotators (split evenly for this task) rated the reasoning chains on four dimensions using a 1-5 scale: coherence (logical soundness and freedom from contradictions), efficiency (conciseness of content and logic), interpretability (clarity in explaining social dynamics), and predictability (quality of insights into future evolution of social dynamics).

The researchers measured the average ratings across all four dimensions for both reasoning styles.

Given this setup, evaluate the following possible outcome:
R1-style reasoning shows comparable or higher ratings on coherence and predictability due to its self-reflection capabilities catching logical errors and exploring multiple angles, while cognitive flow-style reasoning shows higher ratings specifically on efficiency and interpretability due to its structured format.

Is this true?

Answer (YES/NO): NO